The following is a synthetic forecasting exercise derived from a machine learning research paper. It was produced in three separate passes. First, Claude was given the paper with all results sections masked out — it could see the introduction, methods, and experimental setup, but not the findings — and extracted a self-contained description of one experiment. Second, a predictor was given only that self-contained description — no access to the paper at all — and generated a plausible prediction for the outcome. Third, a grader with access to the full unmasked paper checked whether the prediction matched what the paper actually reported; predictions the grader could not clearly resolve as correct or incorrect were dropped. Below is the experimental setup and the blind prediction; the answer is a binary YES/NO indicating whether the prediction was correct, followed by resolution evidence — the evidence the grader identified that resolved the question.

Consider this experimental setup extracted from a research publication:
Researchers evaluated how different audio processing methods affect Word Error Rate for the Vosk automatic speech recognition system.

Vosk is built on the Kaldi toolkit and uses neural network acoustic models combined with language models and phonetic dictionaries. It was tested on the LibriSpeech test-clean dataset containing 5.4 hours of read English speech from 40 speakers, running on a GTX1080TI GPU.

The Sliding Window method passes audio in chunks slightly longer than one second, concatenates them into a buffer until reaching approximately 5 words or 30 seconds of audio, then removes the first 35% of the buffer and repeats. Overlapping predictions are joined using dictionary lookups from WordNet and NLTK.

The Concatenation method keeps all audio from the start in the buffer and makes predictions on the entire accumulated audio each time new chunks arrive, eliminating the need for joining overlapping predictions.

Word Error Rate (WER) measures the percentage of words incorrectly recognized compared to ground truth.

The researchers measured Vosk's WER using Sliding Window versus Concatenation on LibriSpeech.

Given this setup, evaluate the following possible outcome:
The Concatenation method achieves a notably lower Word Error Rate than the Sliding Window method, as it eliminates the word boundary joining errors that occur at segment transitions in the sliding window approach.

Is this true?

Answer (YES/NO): YES